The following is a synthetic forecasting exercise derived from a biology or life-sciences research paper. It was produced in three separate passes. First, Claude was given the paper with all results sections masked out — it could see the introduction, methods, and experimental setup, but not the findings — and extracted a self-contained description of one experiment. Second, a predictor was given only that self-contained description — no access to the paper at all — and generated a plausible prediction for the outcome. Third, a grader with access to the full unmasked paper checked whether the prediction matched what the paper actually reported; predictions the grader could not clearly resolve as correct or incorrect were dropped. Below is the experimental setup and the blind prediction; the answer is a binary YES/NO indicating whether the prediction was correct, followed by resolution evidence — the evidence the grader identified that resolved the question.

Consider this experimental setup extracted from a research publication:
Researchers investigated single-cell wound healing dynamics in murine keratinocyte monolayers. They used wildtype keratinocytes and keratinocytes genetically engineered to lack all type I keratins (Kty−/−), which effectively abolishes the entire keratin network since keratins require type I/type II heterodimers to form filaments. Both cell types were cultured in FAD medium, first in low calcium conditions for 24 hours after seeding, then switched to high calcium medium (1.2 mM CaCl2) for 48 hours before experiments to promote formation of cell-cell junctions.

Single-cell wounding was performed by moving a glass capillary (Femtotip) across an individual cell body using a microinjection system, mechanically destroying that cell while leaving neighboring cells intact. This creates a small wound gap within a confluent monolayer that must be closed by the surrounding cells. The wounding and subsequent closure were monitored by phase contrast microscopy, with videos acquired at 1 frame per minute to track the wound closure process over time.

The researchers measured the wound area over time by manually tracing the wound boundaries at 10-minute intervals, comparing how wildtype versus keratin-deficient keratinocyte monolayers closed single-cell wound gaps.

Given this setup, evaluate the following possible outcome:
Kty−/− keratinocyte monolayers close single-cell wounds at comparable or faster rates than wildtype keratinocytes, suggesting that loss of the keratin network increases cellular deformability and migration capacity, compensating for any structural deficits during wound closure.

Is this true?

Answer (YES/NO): NO